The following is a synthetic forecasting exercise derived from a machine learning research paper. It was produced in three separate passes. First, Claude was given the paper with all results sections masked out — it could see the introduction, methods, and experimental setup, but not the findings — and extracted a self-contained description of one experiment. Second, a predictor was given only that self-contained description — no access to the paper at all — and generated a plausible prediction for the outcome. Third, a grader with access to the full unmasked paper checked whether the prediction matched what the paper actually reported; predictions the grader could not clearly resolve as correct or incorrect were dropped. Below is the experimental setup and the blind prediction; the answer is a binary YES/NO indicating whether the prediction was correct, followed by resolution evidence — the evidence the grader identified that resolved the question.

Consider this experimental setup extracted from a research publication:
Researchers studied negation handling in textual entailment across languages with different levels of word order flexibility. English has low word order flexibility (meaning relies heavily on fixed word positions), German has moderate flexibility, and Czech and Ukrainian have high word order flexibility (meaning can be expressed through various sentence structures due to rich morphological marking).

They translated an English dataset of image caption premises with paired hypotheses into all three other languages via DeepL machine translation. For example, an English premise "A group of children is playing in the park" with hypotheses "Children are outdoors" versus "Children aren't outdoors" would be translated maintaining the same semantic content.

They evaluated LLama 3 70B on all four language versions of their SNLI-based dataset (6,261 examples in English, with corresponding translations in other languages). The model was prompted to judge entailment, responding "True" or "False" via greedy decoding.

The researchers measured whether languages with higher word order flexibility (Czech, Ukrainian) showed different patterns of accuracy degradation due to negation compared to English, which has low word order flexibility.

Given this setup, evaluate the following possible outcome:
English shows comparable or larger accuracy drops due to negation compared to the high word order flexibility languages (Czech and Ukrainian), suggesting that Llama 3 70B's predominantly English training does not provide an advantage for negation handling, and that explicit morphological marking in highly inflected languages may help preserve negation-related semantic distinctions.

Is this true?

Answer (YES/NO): NO